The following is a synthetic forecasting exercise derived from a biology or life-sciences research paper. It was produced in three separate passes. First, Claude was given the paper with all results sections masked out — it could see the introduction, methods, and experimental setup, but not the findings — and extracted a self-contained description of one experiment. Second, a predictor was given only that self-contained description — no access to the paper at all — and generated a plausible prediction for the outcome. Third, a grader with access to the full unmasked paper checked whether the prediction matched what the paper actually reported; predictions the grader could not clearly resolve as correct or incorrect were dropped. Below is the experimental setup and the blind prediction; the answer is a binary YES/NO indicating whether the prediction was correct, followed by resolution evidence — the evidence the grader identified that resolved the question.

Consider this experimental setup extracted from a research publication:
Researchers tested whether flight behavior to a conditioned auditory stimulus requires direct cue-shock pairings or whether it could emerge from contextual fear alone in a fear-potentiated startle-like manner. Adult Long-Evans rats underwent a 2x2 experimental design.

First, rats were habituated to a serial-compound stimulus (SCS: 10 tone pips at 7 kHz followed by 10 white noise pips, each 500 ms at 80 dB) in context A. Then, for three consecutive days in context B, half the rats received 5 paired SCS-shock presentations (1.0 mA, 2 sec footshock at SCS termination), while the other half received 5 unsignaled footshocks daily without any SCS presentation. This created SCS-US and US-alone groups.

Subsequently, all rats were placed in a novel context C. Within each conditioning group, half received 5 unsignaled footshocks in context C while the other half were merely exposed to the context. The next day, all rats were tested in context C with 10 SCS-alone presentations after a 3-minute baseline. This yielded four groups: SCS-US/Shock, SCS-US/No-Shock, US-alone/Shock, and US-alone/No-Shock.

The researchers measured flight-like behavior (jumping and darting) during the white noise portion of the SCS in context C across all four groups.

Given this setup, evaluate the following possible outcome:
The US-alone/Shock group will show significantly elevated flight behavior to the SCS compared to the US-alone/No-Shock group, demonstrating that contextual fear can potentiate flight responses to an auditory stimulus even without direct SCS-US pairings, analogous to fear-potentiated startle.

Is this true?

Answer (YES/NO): NO